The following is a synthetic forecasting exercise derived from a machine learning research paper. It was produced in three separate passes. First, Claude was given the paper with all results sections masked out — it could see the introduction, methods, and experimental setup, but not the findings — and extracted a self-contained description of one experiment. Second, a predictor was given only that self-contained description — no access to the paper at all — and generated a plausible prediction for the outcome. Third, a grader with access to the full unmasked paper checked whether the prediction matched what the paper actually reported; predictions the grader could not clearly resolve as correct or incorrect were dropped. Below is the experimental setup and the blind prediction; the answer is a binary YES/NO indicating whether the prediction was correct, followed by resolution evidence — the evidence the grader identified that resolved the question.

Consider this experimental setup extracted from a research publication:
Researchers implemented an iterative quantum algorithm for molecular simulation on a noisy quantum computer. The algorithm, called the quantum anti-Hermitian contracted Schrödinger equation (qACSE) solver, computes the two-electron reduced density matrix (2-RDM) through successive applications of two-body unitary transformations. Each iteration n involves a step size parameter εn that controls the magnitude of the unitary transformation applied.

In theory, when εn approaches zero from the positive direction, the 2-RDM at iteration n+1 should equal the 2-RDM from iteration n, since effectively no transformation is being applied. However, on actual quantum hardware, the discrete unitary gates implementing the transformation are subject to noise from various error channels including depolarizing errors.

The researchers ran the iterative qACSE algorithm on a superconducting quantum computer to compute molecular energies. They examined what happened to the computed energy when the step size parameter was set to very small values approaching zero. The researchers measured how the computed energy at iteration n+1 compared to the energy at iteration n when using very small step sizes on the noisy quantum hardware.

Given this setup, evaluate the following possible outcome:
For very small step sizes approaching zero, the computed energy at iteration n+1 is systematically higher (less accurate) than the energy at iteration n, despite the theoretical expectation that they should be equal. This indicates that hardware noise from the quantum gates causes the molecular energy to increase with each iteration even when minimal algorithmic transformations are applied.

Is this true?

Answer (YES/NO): YES